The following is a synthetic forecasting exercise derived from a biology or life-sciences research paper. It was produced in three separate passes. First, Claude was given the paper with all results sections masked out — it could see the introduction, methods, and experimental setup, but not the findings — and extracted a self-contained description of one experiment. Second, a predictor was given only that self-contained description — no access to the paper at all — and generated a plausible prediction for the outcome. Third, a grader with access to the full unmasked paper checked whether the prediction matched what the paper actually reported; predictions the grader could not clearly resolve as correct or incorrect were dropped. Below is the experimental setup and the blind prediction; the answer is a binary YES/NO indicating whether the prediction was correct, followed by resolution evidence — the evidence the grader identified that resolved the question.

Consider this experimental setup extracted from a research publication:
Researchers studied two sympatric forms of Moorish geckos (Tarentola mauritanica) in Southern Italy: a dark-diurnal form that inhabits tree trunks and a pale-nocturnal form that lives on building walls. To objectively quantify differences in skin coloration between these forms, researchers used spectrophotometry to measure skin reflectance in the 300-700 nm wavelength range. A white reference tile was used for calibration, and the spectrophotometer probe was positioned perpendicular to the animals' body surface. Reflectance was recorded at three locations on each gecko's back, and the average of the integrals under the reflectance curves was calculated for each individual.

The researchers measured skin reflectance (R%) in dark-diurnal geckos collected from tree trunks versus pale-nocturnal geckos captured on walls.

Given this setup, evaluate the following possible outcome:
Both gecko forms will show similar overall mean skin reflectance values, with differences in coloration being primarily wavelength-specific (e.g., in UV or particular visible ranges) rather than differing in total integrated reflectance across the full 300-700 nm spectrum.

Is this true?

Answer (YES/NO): NO